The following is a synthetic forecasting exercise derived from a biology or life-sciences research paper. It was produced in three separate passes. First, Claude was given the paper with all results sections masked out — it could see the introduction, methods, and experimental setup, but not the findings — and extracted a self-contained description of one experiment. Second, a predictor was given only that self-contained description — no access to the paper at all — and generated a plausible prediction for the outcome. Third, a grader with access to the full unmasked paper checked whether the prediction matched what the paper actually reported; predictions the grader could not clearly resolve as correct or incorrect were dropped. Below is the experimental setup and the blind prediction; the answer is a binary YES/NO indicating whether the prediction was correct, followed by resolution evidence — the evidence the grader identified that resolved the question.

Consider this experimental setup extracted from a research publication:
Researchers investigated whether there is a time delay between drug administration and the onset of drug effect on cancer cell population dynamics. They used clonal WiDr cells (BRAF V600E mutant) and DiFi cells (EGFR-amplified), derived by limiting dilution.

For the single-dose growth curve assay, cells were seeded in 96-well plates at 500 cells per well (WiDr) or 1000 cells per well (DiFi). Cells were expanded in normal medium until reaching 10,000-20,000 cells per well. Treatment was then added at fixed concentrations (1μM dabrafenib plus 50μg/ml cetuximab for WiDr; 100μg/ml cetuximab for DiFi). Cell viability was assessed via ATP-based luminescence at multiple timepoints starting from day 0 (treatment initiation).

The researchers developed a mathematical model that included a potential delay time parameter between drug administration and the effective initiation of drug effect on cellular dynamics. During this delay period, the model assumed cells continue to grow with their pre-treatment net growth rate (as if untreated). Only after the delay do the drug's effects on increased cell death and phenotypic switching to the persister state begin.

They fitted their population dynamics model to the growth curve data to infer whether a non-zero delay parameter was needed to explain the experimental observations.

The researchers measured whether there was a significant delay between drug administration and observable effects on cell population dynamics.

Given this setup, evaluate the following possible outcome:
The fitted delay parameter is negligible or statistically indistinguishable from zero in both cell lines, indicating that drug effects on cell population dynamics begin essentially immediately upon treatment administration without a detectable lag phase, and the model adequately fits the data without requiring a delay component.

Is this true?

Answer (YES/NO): NO